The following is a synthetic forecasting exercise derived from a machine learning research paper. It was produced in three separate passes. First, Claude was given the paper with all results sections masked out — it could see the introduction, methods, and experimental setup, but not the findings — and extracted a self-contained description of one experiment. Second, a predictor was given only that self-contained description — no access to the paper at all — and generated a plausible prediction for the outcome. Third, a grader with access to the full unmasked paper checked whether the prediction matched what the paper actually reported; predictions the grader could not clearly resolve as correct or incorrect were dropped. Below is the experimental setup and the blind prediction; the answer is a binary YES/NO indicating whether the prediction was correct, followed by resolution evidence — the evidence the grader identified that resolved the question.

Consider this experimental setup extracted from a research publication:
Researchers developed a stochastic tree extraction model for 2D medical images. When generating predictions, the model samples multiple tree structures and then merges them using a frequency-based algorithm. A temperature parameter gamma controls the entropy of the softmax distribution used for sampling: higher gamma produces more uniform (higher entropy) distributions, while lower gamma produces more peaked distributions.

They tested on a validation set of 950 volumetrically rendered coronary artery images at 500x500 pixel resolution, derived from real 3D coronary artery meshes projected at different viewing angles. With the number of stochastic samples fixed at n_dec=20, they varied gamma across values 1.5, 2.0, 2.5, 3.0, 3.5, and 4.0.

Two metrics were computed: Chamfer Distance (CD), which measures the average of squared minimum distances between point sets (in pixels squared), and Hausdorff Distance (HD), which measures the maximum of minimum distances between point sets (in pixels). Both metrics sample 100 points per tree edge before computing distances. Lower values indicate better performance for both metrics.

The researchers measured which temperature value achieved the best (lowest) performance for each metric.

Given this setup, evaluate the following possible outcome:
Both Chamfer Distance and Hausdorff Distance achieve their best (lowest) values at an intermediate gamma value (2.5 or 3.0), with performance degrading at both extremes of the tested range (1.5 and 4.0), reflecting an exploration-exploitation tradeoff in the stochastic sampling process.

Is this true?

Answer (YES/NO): NO